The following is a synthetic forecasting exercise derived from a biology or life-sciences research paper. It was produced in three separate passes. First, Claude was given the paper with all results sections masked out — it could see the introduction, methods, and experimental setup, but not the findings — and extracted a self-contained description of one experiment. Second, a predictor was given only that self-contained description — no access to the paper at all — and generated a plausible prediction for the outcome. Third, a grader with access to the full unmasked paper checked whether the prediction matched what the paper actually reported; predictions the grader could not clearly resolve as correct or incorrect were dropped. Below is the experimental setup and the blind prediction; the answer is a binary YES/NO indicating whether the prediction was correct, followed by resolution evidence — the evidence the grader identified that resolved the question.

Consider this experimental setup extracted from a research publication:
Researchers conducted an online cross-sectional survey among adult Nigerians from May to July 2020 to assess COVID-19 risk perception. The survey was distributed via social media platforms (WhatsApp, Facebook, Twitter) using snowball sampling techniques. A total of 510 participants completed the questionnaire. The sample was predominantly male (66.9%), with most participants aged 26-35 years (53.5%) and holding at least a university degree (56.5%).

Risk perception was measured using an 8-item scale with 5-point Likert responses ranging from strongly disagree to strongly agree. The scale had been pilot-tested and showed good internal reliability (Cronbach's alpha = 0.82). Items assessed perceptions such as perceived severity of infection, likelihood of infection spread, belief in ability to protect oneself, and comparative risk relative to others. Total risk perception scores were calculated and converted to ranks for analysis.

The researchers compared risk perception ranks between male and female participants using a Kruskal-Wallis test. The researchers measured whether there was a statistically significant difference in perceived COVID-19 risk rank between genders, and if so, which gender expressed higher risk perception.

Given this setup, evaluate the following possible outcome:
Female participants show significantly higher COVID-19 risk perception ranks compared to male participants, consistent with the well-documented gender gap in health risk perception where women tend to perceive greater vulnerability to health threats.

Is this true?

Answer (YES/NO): YES